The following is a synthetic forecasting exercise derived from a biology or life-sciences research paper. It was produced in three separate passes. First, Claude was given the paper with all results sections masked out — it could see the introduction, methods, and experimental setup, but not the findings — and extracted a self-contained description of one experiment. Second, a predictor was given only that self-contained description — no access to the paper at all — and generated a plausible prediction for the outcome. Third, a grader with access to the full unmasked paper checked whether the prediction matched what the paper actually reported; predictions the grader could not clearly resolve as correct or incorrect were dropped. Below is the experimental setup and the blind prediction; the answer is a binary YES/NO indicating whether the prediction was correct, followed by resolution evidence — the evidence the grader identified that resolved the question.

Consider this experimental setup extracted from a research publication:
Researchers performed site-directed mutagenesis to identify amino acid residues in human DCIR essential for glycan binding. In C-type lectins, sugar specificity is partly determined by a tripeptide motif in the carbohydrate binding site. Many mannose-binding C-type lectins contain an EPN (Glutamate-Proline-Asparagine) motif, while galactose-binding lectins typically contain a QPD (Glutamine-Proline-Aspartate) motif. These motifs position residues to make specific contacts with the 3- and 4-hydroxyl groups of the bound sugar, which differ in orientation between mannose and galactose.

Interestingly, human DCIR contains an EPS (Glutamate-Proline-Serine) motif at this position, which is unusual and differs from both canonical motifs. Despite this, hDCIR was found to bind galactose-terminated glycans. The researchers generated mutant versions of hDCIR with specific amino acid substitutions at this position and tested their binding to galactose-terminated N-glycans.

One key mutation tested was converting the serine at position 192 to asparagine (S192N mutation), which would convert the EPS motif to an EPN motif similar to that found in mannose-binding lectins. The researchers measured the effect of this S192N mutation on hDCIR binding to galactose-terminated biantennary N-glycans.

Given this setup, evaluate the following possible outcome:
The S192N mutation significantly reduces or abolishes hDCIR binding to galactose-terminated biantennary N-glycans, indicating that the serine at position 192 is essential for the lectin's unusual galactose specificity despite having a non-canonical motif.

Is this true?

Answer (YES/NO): NO